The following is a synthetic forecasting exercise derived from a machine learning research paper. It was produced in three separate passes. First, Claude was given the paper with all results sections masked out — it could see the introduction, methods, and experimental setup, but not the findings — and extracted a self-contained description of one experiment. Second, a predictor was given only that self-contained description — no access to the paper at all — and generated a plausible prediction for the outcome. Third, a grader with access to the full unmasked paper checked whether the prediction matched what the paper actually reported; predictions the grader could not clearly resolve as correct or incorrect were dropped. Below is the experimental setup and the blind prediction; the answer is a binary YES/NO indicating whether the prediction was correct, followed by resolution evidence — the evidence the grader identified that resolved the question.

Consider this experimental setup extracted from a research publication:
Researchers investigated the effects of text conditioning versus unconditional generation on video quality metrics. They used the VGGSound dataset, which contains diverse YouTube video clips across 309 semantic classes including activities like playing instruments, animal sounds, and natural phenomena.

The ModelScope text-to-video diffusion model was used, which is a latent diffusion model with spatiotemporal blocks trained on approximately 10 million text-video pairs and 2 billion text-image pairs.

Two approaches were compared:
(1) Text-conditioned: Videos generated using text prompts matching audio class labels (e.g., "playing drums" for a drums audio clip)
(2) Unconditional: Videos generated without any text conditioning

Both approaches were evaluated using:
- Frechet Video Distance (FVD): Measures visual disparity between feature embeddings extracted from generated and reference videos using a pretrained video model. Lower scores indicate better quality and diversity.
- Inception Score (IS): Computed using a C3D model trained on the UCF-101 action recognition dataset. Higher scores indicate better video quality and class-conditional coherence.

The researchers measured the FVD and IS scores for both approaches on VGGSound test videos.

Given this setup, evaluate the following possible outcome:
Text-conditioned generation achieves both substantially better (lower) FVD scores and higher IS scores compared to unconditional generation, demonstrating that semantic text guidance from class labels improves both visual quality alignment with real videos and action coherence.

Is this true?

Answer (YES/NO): YES